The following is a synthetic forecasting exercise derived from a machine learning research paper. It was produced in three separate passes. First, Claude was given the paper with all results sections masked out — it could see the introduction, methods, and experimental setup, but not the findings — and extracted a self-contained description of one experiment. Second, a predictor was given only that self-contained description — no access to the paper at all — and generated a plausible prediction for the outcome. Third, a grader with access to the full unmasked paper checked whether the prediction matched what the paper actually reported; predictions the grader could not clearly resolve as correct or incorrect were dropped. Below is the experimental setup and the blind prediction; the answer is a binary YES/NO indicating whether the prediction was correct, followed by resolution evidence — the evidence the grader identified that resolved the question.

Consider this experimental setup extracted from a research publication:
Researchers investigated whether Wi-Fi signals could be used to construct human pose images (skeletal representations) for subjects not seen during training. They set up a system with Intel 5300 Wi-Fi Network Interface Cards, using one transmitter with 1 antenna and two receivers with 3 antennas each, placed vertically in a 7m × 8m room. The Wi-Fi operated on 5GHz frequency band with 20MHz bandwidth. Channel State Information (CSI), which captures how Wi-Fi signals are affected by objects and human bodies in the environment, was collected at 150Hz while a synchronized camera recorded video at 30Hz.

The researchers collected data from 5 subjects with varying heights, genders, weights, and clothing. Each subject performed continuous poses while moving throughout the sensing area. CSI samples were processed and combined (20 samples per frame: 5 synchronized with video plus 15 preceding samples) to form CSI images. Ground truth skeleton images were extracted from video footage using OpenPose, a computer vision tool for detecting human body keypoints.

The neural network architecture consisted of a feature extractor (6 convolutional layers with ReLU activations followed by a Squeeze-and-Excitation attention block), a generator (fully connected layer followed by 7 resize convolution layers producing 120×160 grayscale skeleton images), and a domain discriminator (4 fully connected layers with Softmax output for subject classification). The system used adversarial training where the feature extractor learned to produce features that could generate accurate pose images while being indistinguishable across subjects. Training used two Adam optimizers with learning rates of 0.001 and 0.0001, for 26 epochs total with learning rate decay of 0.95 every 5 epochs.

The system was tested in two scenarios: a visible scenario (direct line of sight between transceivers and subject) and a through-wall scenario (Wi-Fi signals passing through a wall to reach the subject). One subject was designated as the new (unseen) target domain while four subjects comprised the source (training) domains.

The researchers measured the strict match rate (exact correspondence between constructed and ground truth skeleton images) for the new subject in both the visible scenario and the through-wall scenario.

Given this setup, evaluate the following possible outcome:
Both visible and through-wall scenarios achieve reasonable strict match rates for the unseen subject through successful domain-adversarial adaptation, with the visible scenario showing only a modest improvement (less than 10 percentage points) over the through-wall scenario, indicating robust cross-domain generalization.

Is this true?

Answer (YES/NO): NO